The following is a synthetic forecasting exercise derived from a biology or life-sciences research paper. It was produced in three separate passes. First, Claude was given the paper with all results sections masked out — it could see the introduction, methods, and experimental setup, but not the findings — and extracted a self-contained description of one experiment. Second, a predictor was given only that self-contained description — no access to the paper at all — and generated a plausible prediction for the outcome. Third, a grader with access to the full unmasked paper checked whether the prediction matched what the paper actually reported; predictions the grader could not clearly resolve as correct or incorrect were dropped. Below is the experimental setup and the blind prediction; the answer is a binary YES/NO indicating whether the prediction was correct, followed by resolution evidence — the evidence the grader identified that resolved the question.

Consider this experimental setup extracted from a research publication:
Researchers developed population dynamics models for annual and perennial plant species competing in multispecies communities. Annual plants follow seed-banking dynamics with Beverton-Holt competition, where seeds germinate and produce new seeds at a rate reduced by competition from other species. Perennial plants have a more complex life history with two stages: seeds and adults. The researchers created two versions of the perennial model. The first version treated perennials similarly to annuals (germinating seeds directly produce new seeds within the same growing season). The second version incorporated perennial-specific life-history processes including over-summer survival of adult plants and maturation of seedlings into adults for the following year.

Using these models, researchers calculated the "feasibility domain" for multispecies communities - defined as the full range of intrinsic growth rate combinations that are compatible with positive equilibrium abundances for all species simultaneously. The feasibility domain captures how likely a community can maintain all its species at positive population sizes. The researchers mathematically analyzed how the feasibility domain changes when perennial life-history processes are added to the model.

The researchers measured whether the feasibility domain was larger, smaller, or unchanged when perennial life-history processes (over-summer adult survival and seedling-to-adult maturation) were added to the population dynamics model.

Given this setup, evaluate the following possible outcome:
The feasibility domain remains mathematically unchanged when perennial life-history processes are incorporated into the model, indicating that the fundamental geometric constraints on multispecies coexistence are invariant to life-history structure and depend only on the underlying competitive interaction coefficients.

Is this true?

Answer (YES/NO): YES